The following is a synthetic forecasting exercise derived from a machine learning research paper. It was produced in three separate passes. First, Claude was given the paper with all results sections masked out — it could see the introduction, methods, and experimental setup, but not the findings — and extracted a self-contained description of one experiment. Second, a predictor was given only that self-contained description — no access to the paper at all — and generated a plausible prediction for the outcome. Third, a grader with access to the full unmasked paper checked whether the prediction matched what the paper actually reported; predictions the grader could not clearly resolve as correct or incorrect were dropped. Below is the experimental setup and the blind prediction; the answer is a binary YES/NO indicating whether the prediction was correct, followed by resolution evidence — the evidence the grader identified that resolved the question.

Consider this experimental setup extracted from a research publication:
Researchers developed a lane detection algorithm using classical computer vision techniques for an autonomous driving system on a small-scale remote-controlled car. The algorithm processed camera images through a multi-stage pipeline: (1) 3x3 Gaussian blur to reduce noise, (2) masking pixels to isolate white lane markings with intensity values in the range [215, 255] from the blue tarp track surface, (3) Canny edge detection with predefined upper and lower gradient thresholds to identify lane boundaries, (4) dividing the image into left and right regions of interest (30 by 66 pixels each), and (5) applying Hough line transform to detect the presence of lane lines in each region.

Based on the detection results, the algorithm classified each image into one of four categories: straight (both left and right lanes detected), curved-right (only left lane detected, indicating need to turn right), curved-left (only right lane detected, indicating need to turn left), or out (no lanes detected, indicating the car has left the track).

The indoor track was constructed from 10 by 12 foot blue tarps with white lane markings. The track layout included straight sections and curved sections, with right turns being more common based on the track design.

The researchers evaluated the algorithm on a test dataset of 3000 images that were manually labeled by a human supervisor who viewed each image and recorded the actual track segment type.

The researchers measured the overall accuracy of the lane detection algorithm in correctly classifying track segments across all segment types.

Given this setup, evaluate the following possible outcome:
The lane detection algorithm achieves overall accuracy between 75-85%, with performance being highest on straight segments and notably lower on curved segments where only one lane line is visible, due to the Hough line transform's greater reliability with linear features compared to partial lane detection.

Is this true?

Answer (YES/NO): NO